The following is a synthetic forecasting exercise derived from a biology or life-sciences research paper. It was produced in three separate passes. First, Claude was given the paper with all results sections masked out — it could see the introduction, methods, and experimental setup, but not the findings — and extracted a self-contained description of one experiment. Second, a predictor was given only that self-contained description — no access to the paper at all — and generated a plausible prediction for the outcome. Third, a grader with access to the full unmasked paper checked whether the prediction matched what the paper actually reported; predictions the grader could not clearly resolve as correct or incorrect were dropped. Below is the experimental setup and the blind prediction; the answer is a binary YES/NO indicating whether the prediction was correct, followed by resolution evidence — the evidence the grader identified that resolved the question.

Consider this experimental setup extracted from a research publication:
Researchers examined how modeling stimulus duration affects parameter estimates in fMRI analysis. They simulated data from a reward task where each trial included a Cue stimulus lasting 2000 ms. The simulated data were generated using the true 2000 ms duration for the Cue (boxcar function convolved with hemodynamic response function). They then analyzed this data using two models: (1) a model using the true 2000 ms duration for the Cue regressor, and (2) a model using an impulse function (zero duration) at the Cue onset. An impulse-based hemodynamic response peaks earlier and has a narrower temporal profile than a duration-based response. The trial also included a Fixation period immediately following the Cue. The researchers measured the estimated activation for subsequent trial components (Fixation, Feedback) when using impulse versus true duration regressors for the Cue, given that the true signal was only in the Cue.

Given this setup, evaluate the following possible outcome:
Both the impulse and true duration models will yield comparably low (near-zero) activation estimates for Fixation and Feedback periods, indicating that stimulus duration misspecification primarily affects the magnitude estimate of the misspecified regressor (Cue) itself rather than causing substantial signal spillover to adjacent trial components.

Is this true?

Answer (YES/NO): NO